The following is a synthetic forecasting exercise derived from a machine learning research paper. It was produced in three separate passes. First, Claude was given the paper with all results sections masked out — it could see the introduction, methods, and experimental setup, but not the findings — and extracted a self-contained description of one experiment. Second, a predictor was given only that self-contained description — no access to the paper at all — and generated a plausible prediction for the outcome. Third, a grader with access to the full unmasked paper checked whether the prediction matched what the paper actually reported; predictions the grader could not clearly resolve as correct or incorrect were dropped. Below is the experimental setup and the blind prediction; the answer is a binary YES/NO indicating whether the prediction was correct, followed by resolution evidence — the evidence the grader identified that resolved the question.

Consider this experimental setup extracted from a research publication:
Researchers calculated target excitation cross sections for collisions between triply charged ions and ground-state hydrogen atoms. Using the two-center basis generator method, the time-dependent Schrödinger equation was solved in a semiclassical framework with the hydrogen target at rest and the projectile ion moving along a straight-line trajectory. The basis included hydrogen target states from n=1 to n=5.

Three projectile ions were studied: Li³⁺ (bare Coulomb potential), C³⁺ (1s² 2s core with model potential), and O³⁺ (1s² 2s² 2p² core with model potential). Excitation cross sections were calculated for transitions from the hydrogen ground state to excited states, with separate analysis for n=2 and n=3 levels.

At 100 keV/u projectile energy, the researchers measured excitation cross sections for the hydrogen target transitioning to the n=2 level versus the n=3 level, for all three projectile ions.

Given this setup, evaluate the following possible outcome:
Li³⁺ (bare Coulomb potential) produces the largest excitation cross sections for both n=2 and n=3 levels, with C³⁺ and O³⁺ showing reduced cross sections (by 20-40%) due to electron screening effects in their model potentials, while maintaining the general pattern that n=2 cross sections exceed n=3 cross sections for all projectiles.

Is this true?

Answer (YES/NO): NO